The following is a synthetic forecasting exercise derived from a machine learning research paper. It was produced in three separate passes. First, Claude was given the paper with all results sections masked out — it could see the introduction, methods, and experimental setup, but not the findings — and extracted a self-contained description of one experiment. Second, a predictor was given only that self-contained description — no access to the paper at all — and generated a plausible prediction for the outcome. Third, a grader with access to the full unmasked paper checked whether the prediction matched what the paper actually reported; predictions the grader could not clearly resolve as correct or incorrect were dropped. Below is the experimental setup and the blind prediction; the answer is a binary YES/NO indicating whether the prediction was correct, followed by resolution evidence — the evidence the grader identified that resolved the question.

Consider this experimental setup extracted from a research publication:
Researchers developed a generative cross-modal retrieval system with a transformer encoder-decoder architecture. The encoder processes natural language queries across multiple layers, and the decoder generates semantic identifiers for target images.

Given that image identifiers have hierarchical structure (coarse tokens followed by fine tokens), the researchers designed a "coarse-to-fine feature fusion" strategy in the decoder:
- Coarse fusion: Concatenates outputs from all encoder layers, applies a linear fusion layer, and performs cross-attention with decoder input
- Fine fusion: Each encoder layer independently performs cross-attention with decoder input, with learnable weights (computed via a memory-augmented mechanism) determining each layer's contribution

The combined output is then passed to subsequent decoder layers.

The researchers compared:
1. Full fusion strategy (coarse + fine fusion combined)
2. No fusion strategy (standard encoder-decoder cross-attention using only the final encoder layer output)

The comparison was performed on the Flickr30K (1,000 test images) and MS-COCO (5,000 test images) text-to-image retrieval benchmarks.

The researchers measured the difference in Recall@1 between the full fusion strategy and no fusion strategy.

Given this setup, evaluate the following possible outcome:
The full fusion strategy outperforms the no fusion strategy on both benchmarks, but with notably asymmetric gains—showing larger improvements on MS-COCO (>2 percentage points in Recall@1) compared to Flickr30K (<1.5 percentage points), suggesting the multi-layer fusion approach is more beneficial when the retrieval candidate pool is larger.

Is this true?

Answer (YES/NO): NO